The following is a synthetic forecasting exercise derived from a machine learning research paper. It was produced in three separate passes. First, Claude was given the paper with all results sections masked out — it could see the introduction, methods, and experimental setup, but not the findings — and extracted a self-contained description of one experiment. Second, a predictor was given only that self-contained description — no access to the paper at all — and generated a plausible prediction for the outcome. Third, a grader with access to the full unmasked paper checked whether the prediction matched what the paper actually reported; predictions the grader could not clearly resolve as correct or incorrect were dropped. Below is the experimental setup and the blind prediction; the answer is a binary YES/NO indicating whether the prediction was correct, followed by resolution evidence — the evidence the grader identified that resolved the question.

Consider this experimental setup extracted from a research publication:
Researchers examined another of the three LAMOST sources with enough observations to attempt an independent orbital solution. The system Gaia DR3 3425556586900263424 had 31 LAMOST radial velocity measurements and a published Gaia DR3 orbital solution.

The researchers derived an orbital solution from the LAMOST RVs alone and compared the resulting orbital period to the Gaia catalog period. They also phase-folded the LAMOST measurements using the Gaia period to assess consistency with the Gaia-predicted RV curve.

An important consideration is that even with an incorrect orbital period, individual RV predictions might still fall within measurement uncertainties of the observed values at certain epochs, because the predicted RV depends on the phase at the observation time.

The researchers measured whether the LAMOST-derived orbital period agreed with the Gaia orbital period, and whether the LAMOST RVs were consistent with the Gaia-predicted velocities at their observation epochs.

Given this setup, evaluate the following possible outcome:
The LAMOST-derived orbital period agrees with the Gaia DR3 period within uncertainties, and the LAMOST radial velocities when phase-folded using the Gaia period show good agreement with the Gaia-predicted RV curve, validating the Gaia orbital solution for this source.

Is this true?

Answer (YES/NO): NO